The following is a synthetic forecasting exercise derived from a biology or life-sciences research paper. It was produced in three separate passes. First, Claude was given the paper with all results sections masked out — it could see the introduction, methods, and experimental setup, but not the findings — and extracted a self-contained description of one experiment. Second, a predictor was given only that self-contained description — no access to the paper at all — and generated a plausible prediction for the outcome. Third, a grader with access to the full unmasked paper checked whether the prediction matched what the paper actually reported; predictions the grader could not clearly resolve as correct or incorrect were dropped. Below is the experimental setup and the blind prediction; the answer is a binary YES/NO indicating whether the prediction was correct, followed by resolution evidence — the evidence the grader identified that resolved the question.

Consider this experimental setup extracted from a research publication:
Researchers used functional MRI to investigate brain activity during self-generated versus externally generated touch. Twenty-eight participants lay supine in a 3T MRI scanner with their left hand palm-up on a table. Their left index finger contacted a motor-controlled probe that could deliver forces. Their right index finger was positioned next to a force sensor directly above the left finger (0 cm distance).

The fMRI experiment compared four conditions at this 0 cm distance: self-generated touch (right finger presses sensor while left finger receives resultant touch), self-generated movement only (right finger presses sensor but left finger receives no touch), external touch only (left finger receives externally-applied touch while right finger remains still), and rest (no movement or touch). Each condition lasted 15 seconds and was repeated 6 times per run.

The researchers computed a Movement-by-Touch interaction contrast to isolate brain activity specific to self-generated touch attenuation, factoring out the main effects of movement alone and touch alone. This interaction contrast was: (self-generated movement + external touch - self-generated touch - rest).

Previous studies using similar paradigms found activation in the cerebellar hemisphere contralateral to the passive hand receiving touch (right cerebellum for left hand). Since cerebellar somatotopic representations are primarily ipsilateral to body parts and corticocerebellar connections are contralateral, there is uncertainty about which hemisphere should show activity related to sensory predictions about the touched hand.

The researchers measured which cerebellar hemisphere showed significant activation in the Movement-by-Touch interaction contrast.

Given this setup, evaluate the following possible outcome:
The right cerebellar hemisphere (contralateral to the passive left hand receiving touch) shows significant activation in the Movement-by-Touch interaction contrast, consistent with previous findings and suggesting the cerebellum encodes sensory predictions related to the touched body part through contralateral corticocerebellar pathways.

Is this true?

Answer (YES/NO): NO